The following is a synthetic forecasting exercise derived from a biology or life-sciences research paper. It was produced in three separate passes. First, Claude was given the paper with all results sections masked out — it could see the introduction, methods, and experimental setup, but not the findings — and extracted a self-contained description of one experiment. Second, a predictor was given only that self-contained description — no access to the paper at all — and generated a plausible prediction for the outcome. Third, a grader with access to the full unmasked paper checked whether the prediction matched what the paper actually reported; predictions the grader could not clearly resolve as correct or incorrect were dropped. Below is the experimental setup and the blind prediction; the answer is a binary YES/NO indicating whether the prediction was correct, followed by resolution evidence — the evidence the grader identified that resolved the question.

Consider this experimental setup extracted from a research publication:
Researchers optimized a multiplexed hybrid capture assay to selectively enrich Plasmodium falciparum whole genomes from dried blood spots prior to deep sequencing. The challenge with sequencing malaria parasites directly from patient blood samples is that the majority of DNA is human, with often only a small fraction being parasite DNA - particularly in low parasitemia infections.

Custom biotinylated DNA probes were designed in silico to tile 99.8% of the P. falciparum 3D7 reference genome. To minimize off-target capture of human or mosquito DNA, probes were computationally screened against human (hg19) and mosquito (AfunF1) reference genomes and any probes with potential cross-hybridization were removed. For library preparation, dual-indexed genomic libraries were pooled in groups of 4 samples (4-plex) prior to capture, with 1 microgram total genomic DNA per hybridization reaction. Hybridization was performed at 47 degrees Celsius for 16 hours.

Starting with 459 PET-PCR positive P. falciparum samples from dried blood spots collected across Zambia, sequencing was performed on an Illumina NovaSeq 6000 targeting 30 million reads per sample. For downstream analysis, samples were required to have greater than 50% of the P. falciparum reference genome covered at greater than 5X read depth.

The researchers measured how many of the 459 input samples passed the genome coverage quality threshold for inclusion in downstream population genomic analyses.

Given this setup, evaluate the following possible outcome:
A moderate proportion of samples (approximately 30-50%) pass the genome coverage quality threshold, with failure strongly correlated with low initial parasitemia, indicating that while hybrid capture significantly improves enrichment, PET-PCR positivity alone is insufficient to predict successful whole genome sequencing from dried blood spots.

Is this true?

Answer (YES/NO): NO